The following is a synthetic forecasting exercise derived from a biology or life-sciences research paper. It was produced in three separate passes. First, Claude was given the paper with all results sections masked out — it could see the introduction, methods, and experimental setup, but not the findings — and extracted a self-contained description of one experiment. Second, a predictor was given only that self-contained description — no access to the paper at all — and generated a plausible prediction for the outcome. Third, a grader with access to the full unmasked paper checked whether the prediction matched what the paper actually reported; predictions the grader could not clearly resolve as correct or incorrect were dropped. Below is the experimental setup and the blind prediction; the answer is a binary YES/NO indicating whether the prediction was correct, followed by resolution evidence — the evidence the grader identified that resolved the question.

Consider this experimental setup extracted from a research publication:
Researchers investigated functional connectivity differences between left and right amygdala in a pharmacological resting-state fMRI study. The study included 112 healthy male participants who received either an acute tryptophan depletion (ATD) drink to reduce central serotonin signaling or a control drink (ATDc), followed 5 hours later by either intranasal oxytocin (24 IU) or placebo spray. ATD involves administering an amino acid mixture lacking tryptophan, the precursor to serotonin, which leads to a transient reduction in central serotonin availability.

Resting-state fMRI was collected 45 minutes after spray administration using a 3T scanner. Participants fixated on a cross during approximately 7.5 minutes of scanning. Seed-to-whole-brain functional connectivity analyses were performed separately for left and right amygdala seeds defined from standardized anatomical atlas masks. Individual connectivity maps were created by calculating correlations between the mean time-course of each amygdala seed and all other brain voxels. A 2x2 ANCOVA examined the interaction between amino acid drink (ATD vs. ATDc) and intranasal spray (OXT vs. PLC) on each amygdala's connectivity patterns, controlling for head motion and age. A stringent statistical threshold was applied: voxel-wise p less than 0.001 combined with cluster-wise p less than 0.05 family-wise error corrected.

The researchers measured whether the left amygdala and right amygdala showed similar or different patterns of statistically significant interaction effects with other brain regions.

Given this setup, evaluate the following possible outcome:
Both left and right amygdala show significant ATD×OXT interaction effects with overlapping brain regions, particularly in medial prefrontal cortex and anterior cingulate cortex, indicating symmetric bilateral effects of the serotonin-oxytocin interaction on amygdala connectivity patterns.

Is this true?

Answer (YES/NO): NO